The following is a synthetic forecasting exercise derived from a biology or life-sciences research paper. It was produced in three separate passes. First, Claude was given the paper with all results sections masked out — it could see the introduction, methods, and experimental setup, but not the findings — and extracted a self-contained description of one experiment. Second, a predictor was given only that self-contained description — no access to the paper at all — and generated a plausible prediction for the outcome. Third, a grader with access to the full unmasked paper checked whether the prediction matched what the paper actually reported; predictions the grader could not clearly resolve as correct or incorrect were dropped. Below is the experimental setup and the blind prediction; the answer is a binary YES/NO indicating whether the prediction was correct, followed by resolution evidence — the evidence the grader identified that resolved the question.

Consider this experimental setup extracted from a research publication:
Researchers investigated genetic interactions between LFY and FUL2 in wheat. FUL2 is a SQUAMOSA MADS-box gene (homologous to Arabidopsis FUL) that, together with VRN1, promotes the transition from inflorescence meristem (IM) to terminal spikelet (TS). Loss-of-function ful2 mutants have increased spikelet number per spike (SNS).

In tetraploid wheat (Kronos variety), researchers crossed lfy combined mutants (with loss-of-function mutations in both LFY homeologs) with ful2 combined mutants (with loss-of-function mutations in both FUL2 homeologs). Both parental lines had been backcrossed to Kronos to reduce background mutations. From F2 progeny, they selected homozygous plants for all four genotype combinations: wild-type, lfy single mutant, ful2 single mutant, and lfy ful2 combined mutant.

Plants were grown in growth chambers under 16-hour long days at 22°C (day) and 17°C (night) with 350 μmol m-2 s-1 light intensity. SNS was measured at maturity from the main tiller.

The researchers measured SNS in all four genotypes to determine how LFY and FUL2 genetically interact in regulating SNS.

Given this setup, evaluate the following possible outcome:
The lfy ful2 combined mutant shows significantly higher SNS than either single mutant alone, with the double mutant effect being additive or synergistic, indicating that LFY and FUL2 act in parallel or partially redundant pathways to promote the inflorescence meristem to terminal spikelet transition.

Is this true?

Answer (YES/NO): NO